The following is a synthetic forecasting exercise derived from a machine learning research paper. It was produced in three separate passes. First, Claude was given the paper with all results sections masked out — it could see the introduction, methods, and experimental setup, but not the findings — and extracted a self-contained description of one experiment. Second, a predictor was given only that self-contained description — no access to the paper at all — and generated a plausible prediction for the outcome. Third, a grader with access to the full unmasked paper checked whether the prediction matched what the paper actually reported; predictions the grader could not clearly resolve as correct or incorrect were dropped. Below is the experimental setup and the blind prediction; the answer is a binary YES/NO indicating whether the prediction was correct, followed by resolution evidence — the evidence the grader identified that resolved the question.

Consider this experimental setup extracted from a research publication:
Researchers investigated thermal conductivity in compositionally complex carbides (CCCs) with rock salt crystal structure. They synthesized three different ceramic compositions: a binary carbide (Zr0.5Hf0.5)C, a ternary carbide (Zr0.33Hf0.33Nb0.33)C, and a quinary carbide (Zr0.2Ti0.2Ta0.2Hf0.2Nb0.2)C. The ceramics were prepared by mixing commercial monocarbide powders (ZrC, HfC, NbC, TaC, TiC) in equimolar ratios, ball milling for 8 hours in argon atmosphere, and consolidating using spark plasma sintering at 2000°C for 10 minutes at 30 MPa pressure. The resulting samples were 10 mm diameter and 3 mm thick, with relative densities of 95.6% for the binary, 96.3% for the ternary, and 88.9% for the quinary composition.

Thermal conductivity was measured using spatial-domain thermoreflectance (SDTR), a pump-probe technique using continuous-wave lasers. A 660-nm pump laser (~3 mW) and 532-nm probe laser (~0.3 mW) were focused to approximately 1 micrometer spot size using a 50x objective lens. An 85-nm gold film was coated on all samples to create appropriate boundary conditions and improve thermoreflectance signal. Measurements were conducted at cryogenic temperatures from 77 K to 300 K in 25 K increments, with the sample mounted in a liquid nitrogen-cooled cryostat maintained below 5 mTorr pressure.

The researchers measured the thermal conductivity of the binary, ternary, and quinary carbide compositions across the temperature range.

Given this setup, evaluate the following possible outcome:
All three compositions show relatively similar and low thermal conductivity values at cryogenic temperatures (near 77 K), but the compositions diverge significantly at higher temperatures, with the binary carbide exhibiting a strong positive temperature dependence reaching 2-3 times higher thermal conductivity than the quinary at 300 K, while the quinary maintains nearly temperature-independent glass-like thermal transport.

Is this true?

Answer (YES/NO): NO